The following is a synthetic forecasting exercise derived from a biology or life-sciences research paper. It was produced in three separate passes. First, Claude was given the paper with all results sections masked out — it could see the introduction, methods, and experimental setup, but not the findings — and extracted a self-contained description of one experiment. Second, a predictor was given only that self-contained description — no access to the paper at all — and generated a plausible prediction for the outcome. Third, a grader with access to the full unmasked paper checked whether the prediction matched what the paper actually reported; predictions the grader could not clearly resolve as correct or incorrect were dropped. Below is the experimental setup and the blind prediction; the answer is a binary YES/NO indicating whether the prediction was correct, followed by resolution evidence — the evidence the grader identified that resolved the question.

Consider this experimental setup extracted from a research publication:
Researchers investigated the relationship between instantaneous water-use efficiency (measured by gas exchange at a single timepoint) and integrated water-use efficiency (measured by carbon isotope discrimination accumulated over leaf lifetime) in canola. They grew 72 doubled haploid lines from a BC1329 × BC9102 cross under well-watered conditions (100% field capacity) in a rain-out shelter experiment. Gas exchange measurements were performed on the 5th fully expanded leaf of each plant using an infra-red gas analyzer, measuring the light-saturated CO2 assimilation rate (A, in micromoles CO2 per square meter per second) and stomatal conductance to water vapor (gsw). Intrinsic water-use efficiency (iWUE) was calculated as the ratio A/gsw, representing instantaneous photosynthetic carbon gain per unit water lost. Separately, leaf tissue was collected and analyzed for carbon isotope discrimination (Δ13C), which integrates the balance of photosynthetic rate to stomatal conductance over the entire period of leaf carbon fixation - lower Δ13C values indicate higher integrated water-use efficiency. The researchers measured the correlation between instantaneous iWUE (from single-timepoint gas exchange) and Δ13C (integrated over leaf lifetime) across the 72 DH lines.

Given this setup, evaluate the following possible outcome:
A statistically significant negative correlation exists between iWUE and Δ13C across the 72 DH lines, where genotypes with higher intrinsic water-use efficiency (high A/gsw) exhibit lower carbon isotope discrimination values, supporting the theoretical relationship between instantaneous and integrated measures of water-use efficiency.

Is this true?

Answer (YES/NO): NO